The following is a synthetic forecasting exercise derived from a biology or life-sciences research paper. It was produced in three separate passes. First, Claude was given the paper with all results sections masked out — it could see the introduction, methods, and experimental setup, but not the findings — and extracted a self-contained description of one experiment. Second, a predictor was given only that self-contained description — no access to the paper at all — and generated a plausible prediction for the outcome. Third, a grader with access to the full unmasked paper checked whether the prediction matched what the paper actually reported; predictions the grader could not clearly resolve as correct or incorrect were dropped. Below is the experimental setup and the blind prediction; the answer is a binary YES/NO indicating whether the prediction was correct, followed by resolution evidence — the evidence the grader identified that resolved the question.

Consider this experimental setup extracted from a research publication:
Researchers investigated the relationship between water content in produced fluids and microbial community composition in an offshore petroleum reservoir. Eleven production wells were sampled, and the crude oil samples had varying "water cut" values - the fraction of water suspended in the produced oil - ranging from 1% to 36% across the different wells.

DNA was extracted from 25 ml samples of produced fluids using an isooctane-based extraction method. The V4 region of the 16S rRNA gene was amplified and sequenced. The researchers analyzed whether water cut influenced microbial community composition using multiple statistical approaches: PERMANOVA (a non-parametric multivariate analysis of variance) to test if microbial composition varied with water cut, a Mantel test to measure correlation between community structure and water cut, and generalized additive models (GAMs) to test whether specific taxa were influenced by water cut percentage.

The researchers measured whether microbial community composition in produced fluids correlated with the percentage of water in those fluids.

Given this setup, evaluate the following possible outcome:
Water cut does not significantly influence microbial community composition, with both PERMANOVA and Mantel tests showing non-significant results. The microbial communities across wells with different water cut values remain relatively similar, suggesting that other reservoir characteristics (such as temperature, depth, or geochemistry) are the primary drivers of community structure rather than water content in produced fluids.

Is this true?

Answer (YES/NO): YES